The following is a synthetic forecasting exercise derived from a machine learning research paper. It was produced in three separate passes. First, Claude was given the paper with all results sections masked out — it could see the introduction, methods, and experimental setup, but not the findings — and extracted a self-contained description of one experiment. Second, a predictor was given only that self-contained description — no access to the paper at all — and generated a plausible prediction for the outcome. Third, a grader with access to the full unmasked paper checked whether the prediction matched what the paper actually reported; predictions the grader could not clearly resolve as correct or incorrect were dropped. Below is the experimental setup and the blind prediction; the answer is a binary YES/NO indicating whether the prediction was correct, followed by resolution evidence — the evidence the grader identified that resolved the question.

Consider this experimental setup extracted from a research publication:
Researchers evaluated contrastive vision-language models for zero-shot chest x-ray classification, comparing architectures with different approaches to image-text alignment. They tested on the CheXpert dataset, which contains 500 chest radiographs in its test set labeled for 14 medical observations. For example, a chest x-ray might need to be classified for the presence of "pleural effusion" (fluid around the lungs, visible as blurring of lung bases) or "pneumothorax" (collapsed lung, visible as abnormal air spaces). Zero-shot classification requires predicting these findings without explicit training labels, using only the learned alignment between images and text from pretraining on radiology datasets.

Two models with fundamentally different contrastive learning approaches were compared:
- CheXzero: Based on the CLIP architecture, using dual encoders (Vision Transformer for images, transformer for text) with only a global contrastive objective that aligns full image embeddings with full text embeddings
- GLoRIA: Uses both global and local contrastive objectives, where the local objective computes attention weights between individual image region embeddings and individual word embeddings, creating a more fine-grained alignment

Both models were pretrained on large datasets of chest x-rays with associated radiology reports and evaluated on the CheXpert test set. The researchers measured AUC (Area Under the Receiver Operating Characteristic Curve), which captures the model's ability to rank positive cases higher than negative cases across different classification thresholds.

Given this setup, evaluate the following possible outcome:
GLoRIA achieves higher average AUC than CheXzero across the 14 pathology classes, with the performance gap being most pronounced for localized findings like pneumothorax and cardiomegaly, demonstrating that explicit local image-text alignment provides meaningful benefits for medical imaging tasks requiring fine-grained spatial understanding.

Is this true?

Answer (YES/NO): NO